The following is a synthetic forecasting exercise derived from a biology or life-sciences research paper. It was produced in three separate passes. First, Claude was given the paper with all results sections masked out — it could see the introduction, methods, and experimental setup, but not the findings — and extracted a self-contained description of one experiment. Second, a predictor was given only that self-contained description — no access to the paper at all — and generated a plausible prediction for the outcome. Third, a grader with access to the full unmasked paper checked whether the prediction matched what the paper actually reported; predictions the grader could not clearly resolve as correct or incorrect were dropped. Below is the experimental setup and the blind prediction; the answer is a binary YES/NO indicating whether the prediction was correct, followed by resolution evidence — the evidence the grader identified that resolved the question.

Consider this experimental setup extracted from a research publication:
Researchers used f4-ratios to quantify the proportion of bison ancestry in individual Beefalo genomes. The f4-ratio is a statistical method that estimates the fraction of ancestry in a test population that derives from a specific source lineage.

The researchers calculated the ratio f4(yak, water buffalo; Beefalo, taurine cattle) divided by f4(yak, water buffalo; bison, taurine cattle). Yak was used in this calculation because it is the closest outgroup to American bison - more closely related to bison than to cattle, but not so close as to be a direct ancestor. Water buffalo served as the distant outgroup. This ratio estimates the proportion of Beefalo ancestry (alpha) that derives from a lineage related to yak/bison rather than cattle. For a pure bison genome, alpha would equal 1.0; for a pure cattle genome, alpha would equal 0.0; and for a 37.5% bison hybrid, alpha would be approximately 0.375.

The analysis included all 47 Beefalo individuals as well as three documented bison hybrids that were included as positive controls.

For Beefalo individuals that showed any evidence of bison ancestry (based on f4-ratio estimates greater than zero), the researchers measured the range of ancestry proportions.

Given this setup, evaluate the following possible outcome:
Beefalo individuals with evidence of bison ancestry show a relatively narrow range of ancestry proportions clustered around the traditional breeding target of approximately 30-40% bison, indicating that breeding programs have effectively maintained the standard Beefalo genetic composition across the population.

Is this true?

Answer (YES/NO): NO